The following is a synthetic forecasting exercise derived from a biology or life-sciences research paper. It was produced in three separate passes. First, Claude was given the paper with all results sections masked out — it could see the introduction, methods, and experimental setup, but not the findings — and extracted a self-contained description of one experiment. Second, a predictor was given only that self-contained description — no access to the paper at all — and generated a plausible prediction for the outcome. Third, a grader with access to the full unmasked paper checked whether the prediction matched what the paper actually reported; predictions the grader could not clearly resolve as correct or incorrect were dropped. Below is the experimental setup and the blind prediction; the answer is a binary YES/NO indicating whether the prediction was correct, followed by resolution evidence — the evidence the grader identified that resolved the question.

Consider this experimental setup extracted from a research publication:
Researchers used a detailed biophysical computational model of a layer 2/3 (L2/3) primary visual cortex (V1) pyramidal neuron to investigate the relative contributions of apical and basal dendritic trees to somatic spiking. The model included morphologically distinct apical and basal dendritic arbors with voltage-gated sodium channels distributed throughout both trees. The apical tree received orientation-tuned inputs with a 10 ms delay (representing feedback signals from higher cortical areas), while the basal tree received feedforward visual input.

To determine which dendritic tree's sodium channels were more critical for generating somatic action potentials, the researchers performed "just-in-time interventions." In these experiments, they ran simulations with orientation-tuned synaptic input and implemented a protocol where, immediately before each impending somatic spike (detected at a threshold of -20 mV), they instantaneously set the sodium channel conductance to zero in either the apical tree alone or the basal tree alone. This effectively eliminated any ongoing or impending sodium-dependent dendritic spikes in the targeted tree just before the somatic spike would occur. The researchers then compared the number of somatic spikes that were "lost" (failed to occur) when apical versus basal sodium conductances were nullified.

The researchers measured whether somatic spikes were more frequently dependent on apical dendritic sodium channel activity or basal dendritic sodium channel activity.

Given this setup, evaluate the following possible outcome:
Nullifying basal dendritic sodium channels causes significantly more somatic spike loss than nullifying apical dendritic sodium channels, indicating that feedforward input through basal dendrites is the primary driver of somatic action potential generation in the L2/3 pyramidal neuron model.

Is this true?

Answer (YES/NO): NO